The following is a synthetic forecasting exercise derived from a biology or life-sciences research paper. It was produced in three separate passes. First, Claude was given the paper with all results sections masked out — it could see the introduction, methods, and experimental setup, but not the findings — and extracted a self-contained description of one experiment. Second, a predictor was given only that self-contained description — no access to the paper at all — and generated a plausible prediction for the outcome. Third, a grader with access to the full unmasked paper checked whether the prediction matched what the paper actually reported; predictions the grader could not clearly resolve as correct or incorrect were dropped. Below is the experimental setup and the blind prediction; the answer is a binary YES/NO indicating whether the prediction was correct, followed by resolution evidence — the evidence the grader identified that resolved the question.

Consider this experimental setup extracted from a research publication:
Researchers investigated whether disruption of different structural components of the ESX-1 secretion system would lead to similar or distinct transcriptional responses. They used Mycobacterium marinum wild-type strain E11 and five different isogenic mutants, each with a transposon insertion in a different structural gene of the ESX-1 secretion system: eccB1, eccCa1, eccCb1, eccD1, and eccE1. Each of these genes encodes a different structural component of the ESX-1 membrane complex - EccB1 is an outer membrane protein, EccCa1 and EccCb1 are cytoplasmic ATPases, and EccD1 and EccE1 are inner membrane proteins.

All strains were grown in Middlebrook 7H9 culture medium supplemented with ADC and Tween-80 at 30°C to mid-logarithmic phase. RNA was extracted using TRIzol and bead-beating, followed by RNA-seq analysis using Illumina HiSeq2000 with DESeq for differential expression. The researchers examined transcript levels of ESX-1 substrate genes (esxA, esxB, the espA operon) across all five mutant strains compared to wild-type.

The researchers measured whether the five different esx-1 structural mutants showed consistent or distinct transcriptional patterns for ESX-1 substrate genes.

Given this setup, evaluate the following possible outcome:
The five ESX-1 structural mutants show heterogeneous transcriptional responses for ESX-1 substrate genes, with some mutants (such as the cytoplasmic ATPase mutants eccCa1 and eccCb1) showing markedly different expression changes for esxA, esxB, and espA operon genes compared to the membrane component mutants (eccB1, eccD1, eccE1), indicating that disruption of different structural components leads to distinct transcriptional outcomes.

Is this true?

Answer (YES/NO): NO